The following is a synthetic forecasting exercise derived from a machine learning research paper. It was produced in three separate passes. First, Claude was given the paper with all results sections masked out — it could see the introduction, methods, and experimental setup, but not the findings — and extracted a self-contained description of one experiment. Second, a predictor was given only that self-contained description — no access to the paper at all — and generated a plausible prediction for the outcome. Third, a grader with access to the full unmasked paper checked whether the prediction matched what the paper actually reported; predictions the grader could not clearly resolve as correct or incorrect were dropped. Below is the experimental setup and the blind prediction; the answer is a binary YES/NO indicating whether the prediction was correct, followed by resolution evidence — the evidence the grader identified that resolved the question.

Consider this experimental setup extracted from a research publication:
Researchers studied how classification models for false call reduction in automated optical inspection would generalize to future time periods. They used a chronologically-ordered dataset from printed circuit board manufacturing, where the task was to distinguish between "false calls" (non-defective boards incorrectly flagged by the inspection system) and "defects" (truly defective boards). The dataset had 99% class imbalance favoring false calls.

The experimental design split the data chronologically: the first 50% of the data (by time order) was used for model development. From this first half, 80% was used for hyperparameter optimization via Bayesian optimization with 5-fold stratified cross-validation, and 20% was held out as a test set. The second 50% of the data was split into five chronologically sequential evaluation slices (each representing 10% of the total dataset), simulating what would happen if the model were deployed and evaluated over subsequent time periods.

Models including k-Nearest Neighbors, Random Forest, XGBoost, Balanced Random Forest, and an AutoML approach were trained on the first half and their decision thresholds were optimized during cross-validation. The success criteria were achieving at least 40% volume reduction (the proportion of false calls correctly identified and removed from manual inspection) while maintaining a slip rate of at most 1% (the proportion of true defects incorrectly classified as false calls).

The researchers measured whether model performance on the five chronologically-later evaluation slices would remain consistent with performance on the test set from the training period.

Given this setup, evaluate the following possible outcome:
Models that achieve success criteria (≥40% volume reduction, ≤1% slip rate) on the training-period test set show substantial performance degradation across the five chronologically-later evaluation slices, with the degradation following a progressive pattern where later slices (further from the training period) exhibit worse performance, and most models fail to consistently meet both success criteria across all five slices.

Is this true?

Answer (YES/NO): NO